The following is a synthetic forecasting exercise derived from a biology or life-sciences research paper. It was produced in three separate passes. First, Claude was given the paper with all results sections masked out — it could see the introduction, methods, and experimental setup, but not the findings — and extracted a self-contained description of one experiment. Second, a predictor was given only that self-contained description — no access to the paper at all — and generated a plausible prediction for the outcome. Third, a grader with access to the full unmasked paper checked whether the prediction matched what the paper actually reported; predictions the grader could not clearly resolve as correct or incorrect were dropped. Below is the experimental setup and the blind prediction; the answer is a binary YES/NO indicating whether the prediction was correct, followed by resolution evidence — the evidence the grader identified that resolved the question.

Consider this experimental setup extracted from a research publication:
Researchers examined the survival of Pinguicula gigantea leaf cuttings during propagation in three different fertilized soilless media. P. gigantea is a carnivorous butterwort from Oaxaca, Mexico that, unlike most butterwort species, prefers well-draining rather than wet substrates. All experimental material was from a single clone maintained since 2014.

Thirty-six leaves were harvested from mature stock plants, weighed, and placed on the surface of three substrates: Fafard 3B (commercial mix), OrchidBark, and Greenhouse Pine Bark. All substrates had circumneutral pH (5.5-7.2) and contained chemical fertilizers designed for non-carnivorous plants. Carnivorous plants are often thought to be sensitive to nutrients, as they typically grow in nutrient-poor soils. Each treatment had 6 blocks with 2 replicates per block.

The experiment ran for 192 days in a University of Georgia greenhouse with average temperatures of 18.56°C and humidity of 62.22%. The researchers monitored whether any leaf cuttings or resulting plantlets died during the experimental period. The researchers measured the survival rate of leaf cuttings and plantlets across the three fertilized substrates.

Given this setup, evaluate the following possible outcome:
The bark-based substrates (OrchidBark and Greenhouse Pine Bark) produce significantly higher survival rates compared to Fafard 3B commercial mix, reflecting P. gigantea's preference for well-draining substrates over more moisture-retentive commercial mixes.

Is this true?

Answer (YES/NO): NO